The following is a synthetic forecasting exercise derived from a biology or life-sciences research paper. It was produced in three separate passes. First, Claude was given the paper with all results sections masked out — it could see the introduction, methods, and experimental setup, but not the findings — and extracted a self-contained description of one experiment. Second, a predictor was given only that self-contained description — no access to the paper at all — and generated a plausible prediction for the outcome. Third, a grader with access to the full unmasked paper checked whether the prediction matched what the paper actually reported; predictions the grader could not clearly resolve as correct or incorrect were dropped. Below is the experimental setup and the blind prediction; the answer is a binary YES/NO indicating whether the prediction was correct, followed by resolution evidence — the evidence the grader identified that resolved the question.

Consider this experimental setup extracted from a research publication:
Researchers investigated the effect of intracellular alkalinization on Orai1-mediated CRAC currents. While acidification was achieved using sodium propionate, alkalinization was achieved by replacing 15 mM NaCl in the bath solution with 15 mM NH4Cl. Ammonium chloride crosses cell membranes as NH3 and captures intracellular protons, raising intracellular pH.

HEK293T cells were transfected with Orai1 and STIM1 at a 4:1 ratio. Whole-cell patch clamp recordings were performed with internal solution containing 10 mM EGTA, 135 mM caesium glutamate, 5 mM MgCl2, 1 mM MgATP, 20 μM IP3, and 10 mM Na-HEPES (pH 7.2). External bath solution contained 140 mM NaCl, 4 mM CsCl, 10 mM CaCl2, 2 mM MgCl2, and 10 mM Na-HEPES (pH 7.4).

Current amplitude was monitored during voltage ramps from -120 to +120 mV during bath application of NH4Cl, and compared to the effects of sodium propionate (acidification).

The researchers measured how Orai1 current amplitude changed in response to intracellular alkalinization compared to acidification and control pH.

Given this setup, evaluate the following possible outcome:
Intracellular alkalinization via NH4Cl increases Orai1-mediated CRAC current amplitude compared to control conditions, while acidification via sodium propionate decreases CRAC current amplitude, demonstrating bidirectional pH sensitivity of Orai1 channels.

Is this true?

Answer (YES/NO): YES